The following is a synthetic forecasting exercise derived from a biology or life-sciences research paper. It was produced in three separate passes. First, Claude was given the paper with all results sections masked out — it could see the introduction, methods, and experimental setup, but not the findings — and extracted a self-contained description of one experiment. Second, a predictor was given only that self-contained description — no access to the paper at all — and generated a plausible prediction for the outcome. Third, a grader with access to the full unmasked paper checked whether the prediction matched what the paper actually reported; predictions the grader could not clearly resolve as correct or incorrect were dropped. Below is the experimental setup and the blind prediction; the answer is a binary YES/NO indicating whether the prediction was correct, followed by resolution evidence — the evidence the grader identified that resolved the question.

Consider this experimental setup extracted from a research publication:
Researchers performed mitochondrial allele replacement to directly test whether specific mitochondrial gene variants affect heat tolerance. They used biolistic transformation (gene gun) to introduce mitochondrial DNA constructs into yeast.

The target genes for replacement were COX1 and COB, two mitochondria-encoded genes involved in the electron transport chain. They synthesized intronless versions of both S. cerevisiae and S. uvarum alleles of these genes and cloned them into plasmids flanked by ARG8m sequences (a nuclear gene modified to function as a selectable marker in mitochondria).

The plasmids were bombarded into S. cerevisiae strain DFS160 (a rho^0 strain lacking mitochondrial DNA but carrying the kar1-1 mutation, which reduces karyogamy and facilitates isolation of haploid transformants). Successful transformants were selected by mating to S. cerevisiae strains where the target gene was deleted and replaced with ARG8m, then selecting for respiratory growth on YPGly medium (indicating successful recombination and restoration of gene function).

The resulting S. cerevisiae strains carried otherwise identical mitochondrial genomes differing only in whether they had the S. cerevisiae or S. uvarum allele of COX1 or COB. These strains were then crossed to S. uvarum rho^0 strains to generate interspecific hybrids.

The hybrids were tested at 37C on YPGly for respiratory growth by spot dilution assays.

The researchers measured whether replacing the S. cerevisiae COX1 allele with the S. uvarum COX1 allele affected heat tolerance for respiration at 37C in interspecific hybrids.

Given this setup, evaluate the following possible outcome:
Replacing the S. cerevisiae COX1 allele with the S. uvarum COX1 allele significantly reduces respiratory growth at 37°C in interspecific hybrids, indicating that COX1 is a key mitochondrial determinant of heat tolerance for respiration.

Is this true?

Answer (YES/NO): YES